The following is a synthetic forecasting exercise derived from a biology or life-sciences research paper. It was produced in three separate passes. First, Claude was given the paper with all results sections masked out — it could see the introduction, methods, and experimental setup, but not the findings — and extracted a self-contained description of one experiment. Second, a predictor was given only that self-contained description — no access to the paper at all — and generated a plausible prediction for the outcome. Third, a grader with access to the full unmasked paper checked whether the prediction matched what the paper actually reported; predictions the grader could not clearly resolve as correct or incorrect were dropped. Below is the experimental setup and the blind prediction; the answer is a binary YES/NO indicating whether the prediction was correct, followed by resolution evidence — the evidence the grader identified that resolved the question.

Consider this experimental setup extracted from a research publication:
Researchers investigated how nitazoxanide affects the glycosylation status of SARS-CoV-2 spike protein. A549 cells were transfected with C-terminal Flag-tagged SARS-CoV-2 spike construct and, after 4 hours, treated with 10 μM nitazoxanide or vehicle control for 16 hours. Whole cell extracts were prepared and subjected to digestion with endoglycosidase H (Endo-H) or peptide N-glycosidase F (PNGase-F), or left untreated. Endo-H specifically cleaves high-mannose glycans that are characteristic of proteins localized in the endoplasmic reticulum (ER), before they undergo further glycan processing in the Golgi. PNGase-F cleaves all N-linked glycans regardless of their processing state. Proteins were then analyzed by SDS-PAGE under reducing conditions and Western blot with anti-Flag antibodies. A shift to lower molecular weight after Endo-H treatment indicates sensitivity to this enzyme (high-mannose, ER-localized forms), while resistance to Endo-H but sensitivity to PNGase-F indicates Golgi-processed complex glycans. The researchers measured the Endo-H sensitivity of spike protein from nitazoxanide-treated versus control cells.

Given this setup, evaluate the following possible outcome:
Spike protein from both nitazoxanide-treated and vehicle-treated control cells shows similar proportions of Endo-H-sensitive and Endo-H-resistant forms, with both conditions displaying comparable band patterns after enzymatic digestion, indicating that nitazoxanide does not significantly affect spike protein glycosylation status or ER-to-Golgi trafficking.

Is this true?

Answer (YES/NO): NO